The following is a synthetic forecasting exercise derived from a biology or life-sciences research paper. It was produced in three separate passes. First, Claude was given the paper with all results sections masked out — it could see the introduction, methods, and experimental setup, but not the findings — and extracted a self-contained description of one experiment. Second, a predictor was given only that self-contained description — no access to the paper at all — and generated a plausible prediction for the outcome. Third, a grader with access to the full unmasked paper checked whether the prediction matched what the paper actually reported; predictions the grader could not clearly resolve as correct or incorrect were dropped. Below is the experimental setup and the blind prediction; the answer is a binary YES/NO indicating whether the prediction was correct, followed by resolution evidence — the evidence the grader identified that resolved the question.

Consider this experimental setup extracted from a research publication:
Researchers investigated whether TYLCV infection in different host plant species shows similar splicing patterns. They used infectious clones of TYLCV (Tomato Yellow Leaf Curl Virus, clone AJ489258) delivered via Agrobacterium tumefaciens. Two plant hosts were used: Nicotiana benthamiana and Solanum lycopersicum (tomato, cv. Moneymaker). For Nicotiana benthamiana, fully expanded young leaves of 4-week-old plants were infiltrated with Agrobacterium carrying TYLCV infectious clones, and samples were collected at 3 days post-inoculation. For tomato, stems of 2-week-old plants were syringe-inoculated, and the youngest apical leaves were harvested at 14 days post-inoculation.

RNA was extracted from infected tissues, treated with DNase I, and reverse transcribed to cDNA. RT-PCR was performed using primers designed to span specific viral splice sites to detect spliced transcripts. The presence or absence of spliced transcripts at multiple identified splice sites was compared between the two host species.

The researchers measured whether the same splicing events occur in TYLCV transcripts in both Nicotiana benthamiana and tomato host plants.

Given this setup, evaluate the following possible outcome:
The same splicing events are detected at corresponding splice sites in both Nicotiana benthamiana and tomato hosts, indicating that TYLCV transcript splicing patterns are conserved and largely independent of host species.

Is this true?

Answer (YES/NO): YES